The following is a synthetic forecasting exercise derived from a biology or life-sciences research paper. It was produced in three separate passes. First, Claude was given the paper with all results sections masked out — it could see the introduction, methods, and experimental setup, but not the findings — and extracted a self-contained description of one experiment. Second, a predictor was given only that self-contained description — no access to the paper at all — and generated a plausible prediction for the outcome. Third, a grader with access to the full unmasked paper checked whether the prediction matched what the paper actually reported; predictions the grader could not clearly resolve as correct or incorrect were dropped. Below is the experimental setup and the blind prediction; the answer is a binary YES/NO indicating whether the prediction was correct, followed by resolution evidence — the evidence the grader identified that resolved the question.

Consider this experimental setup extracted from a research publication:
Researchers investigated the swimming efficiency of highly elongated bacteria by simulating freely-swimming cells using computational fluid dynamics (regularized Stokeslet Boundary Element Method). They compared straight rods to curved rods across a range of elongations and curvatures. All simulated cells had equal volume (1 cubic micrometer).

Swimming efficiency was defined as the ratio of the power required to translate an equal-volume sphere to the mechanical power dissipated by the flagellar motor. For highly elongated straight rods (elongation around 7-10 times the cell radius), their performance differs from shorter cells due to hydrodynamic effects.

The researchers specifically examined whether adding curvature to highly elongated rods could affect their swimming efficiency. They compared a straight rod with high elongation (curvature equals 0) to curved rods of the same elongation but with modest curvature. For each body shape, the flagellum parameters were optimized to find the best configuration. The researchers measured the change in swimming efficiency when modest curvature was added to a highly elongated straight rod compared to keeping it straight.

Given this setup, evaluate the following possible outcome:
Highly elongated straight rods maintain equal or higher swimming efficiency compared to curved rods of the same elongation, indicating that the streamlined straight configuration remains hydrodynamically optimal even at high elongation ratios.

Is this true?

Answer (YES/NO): NO